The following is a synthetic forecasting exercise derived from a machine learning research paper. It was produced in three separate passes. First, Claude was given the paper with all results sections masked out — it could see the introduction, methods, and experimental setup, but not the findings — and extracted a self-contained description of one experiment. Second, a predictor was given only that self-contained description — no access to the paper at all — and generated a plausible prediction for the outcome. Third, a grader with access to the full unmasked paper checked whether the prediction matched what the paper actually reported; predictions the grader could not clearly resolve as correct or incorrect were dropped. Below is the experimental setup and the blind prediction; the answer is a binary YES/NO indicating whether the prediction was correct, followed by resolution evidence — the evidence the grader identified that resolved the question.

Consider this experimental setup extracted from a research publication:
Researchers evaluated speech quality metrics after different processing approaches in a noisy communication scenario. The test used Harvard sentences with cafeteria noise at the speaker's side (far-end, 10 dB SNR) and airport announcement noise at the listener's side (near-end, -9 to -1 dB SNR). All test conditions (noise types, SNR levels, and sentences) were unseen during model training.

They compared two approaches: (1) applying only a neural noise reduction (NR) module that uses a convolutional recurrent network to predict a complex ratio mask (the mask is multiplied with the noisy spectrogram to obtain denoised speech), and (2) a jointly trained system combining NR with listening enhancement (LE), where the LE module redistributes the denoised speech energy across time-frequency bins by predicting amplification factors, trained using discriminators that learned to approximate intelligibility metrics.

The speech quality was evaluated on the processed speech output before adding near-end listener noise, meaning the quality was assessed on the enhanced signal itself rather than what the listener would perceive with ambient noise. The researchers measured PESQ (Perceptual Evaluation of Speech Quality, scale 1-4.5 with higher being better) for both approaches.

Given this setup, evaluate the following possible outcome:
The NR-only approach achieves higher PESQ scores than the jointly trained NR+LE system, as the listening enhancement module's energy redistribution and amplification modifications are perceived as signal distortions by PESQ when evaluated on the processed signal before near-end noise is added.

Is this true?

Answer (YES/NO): YES